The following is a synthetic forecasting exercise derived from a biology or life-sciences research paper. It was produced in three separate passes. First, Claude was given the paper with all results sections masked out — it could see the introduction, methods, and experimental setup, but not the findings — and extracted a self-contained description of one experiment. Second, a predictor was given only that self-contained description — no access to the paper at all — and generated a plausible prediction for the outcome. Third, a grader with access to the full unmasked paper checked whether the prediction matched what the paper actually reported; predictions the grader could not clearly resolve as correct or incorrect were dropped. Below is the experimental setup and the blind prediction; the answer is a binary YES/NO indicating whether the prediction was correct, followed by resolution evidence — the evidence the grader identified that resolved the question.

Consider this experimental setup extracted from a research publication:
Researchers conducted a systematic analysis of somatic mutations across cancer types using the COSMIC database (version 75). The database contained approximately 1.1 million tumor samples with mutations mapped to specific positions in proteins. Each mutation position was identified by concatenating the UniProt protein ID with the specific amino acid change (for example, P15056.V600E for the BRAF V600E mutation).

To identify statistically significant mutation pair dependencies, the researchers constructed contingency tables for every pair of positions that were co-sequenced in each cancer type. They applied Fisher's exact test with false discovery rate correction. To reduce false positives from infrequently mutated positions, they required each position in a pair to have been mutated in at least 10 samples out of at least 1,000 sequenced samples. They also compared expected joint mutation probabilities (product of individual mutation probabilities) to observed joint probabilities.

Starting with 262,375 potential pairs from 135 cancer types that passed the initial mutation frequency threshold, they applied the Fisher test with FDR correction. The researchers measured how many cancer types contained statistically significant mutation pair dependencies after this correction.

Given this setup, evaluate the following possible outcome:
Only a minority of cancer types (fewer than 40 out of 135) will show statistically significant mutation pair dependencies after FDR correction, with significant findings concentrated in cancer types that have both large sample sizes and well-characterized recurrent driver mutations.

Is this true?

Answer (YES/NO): NO